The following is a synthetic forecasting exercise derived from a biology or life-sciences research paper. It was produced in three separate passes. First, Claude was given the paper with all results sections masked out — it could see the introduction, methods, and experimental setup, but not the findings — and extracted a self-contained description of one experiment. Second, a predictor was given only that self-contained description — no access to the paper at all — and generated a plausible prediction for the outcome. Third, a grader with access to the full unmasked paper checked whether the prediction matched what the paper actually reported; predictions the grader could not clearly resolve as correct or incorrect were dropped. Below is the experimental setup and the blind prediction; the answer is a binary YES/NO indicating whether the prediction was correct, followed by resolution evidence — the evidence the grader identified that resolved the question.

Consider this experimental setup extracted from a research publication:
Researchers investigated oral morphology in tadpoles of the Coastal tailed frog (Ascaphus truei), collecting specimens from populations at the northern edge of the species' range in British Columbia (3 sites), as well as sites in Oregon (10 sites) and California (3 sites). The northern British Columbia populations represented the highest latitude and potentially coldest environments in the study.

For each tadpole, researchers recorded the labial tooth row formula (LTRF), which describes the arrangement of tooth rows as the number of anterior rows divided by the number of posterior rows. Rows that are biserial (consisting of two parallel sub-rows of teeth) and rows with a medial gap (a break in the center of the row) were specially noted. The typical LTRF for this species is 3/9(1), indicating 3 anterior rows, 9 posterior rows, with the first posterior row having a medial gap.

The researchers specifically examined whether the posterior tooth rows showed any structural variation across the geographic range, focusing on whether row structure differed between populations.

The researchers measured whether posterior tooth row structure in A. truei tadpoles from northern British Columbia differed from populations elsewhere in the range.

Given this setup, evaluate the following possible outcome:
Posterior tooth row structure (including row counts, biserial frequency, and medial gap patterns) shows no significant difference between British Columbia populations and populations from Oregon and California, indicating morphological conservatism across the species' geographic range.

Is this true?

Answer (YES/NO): NO